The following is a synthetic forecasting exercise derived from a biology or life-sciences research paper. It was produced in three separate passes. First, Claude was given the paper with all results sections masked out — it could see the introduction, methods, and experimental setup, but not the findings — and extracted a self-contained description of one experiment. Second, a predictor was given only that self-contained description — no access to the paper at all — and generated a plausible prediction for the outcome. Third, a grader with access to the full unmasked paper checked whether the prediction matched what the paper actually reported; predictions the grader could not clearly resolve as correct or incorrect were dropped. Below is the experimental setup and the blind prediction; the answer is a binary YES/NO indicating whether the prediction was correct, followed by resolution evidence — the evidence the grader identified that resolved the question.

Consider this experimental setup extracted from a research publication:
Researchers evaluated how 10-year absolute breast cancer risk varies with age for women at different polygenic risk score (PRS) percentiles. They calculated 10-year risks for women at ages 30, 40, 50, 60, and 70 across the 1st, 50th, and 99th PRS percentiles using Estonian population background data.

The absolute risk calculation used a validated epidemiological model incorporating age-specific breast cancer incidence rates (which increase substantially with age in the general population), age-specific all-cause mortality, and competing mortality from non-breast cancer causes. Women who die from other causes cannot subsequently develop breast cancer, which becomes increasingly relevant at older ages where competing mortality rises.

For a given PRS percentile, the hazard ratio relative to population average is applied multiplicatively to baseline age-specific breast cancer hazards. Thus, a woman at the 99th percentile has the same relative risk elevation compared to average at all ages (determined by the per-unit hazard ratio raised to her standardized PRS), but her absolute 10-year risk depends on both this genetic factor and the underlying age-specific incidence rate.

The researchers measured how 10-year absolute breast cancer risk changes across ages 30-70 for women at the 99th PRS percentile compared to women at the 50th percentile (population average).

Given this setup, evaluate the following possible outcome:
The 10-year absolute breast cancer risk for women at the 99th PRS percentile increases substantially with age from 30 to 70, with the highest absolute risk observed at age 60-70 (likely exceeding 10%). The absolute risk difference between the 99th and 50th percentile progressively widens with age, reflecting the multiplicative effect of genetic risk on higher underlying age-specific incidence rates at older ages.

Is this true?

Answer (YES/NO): NO